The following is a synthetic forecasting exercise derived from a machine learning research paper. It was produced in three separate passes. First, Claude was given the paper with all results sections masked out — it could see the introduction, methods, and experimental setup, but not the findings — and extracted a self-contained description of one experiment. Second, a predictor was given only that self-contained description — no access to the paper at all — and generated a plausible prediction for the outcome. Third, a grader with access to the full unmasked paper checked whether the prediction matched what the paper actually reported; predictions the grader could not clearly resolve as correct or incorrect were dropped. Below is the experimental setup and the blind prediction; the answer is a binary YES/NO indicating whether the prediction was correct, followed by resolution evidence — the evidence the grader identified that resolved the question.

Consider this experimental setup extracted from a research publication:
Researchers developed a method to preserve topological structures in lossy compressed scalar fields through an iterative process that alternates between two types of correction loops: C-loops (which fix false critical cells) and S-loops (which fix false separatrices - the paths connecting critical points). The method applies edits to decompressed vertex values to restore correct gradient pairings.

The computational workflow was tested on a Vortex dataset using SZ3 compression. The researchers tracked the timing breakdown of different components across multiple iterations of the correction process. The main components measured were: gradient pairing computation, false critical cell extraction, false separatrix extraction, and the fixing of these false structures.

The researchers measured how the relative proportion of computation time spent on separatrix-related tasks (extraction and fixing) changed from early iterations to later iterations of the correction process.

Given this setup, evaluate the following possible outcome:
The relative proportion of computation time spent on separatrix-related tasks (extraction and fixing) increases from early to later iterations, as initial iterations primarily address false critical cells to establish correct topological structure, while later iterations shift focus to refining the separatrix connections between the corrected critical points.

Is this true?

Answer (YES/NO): YES